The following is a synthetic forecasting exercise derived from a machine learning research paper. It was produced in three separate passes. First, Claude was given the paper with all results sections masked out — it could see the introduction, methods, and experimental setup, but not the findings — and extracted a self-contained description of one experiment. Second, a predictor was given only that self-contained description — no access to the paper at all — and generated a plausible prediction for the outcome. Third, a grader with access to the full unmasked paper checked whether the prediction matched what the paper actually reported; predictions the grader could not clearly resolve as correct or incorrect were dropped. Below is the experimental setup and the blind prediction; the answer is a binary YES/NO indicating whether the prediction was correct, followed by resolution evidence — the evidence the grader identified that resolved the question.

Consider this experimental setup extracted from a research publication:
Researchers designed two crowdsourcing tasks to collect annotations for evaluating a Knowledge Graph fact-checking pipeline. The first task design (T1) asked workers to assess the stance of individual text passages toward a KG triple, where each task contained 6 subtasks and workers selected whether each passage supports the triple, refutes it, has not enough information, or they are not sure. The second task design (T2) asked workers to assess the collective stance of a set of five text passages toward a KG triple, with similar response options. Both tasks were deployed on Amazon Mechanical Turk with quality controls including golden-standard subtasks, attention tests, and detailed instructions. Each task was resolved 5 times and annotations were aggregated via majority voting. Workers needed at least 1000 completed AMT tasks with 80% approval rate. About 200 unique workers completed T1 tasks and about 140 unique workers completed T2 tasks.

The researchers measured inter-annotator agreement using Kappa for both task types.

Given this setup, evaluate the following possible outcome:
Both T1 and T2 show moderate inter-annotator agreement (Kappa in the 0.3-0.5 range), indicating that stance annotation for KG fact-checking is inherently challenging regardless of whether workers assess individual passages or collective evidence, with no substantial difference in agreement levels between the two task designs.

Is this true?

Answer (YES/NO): NO